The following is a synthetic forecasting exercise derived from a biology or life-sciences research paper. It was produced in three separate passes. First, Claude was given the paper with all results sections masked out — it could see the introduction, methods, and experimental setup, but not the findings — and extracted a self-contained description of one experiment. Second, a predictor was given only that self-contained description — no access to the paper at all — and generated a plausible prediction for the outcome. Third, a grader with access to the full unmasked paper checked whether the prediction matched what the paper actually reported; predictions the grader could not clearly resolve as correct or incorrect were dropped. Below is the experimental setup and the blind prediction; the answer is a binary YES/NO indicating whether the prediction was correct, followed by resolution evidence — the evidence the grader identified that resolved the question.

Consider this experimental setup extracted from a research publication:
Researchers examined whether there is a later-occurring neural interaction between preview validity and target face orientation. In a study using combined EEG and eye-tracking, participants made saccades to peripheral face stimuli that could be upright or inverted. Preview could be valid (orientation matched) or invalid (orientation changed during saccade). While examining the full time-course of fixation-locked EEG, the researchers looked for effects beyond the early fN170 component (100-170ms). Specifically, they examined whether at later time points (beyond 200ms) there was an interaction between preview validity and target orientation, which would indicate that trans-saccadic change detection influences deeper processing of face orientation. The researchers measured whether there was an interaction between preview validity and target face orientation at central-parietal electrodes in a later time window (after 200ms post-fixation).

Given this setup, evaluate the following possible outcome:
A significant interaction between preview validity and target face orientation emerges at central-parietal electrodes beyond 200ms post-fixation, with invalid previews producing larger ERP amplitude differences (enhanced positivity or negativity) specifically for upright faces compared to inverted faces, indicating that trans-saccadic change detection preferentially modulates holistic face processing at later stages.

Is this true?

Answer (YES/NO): NO